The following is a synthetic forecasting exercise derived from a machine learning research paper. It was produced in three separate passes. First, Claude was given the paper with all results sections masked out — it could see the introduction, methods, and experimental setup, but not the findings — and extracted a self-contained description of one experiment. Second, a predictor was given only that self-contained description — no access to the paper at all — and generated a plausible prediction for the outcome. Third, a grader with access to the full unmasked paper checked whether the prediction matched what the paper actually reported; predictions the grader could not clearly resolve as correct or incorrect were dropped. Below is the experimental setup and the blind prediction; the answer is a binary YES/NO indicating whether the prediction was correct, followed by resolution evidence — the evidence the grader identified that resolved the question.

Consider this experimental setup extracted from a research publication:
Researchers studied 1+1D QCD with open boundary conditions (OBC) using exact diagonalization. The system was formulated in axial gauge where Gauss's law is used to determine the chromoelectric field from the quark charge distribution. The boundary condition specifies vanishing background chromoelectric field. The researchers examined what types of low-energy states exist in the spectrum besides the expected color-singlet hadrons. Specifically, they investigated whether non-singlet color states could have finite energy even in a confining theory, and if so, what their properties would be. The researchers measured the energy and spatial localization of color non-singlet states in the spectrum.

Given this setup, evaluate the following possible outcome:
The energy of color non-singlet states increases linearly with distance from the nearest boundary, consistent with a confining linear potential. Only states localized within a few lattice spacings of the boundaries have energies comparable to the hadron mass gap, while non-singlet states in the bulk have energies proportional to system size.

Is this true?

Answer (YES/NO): YES